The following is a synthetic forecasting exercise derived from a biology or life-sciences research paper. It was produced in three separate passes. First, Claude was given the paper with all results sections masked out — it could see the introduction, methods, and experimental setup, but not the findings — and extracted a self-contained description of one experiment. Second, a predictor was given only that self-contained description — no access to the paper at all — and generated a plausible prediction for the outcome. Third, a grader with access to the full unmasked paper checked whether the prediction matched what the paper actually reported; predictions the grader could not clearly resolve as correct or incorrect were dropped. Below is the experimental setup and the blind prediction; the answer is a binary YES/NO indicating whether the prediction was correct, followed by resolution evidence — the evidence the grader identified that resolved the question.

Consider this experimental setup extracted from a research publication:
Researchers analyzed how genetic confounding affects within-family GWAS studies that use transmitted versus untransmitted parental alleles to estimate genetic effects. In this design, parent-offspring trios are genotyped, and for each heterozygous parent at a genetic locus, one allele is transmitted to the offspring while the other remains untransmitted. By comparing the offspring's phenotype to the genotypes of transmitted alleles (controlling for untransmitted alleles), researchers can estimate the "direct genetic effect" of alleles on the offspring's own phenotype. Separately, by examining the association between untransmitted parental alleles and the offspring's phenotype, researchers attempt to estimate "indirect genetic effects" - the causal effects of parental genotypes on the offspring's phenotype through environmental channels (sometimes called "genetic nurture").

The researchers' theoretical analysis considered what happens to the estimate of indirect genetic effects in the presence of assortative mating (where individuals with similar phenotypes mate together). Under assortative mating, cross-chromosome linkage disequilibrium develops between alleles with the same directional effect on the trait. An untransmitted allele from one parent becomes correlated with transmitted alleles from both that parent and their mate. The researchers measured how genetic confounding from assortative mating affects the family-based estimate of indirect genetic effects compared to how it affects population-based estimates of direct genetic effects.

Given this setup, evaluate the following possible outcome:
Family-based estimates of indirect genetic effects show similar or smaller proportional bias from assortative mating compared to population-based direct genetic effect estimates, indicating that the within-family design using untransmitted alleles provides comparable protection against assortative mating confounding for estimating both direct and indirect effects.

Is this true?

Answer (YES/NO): NO